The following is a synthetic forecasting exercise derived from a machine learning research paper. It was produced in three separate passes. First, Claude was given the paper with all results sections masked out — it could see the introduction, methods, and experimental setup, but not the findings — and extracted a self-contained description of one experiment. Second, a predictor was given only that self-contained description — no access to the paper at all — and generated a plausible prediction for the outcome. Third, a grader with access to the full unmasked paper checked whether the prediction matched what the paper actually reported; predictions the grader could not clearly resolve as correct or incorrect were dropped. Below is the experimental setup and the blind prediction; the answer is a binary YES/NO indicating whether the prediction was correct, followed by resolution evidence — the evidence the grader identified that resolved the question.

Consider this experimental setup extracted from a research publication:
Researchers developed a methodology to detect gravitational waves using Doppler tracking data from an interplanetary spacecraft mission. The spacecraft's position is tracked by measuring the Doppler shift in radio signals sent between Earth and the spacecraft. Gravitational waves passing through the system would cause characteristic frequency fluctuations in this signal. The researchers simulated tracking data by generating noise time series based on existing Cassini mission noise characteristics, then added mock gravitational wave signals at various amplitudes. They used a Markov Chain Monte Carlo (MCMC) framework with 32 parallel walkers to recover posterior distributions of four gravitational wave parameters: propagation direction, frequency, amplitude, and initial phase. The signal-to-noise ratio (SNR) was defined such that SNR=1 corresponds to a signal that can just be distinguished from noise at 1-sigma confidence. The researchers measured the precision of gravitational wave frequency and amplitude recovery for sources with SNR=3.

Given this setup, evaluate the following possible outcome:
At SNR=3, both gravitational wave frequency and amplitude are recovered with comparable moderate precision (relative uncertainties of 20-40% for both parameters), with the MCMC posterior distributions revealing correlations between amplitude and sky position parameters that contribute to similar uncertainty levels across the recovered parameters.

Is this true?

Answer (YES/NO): NO